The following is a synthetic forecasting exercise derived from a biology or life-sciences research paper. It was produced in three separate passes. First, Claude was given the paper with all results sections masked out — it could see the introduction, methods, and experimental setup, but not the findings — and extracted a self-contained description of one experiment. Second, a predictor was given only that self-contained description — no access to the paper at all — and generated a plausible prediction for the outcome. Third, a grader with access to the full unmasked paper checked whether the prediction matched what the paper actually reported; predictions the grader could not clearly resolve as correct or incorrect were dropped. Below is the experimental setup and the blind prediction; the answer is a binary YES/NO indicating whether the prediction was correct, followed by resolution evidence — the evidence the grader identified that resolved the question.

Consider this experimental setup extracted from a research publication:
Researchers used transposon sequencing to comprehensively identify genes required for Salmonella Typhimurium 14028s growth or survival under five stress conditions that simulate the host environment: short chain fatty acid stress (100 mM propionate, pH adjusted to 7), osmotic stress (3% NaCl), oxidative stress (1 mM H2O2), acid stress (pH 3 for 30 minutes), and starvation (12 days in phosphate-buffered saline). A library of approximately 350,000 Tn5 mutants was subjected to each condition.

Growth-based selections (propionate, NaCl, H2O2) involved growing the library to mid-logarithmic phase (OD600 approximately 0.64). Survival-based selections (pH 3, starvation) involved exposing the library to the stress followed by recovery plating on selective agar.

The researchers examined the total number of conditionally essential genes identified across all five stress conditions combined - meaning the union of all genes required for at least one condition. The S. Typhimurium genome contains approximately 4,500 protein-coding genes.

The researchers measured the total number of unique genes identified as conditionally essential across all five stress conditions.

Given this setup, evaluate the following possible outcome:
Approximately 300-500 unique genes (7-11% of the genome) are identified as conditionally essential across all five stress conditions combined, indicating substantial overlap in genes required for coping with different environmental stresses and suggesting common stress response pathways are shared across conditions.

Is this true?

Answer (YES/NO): YES